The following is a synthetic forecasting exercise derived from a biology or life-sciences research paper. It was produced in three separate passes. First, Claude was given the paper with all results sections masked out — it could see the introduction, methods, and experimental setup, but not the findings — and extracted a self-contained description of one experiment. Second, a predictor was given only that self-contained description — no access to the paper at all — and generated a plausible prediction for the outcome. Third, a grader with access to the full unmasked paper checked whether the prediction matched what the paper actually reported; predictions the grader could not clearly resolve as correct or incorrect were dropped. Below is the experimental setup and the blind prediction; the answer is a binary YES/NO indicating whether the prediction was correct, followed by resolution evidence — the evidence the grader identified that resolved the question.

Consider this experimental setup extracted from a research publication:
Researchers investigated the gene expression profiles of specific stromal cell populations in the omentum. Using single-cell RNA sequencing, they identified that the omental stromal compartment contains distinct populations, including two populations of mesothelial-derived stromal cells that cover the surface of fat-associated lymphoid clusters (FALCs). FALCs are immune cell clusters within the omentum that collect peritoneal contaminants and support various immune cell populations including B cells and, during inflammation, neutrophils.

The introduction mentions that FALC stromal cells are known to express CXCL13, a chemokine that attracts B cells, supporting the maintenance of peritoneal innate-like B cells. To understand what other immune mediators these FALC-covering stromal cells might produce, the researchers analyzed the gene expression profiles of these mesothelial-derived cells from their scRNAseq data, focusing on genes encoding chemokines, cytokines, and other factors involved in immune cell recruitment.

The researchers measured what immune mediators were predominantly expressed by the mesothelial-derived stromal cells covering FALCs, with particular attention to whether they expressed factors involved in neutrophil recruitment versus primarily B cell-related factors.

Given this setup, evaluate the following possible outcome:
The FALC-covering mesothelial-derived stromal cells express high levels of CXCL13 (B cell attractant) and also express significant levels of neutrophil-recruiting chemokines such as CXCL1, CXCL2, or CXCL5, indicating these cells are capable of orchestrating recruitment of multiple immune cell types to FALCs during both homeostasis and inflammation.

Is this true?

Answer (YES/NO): YES